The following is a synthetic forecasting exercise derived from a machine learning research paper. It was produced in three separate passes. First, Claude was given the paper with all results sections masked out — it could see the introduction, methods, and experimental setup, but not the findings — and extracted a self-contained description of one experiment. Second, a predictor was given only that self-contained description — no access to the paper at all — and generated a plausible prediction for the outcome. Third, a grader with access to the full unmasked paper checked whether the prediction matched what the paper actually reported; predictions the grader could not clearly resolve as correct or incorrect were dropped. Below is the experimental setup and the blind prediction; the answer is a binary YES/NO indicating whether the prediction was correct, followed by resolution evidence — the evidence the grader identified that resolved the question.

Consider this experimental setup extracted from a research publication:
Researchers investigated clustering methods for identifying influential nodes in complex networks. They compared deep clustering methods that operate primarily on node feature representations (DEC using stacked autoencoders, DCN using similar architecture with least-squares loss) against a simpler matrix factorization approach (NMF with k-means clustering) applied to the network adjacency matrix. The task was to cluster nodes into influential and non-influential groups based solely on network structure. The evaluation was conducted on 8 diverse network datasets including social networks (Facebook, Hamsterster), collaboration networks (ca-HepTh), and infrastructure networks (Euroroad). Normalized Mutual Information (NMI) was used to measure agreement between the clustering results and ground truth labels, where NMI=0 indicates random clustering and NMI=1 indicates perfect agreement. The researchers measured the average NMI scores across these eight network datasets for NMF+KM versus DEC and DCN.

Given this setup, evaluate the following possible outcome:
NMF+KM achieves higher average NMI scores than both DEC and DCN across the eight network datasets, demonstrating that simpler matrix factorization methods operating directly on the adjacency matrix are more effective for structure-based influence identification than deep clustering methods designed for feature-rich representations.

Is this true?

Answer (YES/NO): YES